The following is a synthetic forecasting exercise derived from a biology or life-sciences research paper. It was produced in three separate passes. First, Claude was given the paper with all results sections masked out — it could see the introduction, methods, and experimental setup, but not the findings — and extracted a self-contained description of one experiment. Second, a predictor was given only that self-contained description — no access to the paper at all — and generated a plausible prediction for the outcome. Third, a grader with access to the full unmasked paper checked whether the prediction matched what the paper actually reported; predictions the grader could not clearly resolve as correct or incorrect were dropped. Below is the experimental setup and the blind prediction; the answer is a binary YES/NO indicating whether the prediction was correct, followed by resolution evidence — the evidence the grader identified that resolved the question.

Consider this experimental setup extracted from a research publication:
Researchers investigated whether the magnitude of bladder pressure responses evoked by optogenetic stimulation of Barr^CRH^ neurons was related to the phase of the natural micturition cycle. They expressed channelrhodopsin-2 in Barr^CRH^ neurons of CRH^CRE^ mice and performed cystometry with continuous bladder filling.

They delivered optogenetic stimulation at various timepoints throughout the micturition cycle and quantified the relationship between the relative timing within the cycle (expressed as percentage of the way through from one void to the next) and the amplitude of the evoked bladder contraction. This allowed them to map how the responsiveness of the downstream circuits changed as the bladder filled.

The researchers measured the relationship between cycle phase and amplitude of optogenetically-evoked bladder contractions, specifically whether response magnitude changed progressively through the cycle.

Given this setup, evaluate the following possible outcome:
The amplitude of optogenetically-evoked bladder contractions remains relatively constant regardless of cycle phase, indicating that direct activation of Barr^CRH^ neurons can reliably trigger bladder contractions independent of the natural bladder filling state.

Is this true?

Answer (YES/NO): NO